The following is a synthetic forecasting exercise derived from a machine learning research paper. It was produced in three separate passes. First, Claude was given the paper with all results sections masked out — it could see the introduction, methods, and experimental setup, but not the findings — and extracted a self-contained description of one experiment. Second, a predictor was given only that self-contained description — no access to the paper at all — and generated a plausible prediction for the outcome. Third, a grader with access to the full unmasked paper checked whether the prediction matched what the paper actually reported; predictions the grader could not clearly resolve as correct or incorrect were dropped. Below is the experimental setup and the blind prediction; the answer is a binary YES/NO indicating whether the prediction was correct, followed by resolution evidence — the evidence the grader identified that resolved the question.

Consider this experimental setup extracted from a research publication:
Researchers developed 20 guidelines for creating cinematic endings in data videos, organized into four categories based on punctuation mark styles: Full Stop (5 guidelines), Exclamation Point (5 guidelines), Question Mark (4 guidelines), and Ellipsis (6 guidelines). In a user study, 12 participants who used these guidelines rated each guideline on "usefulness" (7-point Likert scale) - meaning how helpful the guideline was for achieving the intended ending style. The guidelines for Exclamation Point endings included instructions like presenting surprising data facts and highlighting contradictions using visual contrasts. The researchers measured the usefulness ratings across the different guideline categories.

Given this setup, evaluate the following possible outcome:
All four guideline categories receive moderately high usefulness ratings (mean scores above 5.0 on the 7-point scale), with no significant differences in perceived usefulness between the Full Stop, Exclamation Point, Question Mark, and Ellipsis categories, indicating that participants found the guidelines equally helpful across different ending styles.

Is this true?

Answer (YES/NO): NO